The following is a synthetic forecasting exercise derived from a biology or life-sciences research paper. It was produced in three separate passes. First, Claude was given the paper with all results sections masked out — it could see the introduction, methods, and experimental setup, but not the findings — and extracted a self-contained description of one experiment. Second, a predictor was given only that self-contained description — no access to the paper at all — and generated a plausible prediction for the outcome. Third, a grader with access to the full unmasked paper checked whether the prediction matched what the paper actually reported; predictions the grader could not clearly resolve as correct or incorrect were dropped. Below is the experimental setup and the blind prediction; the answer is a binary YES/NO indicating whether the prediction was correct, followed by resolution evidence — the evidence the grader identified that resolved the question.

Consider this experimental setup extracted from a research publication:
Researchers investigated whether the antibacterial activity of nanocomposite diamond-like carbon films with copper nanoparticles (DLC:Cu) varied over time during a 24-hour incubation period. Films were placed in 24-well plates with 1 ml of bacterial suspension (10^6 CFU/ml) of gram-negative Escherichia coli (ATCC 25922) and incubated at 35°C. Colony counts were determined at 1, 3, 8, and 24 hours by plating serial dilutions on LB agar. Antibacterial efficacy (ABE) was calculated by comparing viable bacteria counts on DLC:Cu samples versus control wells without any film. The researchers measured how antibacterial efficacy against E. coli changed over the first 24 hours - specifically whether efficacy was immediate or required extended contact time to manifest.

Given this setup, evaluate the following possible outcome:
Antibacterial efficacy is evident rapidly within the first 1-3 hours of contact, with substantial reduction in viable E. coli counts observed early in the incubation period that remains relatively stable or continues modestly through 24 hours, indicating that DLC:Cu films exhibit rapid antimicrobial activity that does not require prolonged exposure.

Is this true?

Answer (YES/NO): YES